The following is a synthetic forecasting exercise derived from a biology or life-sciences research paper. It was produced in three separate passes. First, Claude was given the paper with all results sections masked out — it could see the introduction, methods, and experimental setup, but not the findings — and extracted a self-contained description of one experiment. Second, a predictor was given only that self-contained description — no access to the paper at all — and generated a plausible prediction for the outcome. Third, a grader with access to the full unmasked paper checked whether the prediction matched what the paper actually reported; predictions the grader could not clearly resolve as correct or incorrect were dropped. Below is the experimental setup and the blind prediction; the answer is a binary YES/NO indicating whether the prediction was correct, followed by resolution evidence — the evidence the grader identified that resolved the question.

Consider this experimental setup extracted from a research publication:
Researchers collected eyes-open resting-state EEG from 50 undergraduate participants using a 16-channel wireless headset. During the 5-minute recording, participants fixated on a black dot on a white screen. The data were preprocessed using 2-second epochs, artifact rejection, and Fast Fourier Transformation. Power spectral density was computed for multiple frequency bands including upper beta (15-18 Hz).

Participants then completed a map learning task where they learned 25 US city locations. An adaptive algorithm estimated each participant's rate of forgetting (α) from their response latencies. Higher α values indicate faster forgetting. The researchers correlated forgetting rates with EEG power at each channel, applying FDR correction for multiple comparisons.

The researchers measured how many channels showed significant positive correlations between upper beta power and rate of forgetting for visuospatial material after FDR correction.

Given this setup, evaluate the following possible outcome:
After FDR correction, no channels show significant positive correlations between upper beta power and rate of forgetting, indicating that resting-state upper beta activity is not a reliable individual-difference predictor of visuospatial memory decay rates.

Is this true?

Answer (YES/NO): NO